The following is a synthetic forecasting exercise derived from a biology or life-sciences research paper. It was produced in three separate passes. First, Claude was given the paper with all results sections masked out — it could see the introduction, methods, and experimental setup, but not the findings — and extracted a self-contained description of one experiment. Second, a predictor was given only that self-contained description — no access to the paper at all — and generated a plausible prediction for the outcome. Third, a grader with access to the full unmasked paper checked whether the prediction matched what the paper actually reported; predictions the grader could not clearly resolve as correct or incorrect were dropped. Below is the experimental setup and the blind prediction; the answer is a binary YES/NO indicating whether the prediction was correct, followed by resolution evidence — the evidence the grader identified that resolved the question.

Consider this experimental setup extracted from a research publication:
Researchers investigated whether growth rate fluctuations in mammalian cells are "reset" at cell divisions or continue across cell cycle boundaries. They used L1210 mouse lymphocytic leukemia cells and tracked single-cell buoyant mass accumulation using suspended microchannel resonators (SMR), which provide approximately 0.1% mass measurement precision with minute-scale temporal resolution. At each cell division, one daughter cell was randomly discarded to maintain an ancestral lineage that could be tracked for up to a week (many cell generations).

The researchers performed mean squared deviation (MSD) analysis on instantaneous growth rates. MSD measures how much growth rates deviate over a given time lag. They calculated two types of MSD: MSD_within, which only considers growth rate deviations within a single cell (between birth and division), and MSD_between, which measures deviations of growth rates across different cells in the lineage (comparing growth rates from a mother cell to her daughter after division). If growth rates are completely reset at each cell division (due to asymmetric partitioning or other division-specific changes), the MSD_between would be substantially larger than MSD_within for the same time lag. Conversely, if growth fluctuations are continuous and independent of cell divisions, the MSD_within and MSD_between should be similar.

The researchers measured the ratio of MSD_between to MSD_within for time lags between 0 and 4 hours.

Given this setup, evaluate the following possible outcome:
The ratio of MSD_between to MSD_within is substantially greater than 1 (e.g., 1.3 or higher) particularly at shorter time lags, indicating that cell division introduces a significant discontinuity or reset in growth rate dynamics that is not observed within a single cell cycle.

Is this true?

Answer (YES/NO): NO